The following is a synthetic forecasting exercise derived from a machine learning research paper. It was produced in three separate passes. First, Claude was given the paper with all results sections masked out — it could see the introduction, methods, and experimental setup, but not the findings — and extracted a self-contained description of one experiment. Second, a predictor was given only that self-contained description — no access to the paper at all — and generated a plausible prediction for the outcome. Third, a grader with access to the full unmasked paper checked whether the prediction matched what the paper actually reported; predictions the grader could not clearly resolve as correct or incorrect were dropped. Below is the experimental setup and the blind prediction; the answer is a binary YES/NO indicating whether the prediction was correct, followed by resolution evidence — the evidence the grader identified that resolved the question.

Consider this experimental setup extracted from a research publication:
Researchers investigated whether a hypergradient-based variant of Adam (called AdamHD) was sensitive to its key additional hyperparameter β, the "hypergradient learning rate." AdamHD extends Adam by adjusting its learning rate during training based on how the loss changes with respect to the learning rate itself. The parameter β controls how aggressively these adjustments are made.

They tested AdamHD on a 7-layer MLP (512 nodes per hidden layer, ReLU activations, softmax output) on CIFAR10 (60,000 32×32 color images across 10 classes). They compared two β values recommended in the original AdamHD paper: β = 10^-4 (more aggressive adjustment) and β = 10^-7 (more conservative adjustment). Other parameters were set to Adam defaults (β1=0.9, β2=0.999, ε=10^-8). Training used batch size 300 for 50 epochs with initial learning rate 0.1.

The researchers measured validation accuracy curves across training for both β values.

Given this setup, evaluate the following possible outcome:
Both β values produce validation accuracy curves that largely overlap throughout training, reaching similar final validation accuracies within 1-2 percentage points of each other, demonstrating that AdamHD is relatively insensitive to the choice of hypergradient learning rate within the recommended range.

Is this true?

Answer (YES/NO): NO